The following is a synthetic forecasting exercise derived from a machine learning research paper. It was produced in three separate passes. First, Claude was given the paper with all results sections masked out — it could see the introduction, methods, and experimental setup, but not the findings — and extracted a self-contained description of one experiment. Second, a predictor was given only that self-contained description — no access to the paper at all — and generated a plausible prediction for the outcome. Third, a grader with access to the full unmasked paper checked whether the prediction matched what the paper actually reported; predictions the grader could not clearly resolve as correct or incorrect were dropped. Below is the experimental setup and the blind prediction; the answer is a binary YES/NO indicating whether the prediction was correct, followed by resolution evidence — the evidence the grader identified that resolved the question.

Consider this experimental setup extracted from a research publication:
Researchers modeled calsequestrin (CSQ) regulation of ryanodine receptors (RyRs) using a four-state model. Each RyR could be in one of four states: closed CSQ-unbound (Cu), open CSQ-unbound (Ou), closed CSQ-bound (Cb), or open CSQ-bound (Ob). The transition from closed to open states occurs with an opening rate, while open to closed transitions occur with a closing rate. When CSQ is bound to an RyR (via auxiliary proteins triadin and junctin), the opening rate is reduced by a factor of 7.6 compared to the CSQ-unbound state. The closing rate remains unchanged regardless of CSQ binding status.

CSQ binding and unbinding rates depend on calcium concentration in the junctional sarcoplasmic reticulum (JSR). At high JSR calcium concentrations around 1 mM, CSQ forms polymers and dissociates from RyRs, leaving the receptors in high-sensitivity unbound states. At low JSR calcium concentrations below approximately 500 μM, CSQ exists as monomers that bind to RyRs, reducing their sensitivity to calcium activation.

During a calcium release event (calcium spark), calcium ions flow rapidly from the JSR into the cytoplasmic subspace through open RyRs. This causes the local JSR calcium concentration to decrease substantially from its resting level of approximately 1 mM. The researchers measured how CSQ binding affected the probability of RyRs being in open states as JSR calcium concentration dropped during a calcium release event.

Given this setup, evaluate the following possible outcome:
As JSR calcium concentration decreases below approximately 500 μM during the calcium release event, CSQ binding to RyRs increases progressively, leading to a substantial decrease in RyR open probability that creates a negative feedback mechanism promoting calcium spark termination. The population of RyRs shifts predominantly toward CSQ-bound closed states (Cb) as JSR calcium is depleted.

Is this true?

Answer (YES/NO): NO